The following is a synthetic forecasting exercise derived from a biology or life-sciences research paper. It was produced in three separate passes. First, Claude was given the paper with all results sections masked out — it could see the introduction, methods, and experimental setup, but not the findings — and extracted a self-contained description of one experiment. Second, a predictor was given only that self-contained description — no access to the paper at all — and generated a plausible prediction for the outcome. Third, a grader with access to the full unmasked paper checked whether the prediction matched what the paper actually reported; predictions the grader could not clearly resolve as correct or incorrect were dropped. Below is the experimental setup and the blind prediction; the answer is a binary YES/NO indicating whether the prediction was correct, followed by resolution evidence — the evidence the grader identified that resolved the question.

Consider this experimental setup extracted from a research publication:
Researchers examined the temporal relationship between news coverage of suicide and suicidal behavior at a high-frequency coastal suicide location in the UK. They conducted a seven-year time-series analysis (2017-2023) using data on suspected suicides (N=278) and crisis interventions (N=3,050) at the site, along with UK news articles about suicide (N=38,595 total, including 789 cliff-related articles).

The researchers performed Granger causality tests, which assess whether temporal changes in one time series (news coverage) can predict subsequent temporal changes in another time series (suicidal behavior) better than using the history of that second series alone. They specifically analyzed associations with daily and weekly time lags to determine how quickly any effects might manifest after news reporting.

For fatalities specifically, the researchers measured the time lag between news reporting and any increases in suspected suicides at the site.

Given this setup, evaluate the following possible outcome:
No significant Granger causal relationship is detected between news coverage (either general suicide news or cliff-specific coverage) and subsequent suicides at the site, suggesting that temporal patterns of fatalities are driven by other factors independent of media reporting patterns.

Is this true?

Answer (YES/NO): NO